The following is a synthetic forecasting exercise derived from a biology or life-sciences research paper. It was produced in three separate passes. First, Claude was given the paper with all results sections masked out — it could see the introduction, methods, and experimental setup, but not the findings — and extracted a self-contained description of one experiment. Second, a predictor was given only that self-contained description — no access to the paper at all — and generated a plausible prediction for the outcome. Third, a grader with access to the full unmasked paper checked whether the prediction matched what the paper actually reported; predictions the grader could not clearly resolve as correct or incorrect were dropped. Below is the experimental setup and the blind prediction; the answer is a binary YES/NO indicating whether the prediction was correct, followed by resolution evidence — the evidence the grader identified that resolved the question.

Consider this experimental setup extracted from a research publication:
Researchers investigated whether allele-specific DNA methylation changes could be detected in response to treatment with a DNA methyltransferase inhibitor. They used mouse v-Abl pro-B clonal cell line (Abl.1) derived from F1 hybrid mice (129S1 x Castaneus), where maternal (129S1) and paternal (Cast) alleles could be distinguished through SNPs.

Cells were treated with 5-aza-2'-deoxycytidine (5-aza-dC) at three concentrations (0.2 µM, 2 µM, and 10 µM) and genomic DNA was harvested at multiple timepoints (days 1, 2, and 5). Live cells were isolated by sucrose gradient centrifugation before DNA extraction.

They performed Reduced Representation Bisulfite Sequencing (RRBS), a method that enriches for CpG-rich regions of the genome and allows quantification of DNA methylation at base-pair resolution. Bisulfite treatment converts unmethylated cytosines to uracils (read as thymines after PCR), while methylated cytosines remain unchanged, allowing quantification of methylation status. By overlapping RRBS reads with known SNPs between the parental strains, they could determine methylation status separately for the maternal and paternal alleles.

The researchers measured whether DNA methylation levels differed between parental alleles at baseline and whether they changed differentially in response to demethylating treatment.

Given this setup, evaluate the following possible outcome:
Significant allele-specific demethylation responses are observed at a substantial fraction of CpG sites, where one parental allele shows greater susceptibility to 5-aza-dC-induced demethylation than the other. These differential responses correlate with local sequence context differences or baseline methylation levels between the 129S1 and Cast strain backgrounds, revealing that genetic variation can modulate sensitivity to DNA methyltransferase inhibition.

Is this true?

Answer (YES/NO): NO